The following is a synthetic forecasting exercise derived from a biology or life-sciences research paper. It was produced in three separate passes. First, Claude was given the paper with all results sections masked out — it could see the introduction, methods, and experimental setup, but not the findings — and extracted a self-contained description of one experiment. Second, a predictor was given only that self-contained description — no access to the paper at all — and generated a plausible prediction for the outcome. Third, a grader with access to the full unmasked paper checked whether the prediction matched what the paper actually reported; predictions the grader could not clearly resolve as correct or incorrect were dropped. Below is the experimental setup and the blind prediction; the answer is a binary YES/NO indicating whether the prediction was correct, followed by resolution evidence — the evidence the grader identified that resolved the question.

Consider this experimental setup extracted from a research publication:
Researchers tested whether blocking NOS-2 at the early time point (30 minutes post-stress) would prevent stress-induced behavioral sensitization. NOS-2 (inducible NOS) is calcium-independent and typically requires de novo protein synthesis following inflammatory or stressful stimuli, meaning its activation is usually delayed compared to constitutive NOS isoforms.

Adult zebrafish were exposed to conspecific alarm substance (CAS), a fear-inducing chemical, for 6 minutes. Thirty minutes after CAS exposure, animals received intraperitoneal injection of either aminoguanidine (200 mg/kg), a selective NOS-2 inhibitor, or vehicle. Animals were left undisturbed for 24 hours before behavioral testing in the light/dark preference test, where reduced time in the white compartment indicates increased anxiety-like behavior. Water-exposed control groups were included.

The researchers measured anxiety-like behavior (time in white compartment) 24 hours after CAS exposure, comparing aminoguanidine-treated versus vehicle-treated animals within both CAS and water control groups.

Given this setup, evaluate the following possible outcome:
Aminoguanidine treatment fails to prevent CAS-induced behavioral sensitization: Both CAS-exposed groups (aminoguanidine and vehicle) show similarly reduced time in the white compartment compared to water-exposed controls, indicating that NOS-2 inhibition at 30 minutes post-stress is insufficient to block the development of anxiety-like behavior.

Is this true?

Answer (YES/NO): YES